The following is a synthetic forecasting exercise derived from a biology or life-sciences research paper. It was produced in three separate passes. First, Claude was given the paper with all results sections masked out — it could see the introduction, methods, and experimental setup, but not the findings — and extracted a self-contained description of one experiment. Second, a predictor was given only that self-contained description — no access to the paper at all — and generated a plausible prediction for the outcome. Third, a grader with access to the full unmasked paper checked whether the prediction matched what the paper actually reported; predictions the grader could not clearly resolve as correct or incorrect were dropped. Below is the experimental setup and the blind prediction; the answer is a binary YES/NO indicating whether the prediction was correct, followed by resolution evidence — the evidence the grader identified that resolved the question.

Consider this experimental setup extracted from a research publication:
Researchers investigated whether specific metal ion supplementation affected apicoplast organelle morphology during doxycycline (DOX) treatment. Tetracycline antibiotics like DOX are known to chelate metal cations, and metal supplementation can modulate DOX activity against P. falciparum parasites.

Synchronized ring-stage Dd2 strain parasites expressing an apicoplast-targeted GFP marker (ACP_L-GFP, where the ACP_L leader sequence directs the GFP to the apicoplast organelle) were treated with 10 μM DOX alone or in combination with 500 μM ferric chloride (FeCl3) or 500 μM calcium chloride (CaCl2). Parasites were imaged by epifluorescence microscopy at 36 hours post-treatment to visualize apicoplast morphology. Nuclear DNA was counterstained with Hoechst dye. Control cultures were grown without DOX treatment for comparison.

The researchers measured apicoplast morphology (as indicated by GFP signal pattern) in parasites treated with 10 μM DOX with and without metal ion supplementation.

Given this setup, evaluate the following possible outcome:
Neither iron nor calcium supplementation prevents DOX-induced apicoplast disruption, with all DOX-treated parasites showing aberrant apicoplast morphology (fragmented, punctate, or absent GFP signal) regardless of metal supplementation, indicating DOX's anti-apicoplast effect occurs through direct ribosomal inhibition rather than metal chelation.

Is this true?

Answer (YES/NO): NO